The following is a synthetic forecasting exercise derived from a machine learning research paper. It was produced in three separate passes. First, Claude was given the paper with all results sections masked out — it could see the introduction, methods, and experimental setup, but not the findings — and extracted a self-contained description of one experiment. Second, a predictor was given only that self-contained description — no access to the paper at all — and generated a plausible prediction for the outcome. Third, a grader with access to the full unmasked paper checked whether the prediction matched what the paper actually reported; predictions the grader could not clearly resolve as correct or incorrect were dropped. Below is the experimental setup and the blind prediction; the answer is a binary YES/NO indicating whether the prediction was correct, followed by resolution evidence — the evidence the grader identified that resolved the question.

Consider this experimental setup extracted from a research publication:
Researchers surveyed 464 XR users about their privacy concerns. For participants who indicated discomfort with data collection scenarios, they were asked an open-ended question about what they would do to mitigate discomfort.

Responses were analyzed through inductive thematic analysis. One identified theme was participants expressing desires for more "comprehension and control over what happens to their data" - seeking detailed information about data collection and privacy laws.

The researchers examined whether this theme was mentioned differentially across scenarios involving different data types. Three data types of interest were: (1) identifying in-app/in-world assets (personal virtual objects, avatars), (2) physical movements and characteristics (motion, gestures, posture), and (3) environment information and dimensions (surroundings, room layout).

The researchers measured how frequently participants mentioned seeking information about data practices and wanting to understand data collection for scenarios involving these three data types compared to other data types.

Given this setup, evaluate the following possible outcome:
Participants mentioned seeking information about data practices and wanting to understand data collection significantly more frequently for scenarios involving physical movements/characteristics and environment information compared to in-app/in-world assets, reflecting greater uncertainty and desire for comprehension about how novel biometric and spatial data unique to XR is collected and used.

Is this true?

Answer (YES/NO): NO